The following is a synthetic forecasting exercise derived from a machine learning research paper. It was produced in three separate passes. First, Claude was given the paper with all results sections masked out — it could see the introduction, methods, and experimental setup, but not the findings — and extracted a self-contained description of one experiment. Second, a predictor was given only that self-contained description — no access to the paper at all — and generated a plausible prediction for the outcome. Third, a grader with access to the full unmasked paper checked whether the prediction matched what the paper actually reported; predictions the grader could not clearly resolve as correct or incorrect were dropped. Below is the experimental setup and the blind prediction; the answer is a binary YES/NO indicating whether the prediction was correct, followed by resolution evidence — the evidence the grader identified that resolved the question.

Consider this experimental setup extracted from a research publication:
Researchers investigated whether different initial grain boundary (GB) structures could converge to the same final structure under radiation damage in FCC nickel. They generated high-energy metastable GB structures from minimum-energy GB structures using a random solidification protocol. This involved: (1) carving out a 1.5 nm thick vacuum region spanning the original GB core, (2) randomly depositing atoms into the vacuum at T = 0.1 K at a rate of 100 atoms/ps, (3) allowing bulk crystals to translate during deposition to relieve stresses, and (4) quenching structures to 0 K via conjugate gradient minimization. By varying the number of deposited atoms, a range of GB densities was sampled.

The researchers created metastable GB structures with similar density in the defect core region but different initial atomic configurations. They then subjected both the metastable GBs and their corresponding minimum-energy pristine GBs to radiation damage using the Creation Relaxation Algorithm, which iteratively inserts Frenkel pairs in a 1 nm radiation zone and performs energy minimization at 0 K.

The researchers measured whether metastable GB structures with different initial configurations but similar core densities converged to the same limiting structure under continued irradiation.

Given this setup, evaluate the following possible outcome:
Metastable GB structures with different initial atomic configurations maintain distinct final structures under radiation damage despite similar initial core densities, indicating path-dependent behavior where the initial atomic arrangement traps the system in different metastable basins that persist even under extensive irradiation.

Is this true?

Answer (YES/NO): NO